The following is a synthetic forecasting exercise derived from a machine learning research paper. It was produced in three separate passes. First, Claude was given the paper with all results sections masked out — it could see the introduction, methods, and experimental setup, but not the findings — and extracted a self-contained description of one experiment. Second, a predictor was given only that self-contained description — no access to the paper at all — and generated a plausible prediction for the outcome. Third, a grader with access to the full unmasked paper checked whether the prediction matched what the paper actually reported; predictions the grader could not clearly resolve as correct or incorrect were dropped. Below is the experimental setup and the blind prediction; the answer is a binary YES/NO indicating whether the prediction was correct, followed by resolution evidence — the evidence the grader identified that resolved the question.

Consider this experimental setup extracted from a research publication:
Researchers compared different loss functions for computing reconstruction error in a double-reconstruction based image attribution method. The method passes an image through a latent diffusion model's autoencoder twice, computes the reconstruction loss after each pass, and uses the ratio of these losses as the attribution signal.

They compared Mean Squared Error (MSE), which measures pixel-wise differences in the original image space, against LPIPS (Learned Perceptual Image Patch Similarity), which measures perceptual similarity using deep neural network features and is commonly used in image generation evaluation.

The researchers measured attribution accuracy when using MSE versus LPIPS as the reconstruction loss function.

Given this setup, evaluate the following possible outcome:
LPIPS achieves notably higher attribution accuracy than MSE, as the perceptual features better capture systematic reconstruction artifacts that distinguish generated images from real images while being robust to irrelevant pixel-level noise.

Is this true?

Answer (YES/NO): NO